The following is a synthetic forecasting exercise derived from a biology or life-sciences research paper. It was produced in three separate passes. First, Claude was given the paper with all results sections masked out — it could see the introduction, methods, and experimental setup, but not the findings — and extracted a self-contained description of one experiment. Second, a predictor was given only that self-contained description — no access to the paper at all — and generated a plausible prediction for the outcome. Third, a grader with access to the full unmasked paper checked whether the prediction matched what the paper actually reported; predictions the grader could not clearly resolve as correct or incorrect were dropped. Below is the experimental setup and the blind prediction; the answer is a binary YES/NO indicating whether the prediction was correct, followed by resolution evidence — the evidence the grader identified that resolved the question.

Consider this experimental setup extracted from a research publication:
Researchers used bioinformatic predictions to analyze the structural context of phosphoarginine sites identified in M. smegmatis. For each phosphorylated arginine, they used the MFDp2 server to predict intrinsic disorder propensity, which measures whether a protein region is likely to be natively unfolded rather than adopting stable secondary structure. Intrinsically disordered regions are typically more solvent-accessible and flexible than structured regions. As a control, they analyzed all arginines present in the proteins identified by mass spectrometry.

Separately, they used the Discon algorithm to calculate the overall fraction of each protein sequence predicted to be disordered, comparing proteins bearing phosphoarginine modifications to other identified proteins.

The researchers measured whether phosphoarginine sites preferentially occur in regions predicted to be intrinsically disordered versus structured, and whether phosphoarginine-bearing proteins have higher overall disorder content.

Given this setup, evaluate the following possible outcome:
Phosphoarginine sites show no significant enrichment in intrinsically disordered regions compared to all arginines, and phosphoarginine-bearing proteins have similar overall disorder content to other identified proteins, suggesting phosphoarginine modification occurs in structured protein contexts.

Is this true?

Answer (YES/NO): YES